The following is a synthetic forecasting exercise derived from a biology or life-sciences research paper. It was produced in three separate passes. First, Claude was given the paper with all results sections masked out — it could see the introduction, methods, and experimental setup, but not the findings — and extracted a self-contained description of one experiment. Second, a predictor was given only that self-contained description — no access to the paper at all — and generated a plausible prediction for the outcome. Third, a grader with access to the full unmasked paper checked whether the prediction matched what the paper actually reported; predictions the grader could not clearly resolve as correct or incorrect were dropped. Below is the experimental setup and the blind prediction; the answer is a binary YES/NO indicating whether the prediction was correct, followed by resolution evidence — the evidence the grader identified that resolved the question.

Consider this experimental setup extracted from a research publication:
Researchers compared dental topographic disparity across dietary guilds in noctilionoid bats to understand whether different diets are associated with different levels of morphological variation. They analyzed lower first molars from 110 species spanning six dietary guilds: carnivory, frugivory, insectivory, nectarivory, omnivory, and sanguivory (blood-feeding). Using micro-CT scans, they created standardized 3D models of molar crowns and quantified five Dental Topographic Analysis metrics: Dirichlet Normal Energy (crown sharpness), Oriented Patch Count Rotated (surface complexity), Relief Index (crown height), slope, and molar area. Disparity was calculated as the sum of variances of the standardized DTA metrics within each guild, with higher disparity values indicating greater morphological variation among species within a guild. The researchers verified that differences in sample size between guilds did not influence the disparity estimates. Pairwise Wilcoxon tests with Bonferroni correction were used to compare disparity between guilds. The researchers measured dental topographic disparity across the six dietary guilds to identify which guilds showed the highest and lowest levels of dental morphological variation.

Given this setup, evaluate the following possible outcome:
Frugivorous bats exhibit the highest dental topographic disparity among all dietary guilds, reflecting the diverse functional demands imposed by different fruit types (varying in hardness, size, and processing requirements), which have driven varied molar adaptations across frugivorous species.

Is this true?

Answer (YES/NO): YES